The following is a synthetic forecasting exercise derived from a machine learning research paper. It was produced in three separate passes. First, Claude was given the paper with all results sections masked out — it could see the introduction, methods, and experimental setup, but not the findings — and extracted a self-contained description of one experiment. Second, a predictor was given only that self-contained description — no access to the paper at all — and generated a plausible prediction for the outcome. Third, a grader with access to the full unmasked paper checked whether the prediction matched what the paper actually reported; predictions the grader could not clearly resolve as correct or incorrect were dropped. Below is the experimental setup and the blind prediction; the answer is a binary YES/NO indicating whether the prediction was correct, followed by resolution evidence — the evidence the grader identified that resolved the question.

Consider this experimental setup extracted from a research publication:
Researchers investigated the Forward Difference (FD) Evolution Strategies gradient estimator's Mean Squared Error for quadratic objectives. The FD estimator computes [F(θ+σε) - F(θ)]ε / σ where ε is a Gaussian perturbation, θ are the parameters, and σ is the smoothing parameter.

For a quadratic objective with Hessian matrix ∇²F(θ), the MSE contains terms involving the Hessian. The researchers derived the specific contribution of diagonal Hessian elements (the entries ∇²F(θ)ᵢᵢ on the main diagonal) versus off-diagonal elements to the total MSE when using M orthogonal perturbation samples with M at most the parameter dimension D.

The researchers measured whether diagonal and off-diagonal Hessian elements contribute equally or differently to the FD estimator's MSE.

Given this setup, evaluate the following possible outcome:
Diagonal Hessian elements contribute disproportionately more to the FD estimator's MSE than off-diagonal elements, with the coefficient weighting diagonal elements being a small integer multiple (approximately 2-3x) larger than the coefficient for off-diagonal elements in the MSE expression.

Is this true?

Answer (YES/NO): NO